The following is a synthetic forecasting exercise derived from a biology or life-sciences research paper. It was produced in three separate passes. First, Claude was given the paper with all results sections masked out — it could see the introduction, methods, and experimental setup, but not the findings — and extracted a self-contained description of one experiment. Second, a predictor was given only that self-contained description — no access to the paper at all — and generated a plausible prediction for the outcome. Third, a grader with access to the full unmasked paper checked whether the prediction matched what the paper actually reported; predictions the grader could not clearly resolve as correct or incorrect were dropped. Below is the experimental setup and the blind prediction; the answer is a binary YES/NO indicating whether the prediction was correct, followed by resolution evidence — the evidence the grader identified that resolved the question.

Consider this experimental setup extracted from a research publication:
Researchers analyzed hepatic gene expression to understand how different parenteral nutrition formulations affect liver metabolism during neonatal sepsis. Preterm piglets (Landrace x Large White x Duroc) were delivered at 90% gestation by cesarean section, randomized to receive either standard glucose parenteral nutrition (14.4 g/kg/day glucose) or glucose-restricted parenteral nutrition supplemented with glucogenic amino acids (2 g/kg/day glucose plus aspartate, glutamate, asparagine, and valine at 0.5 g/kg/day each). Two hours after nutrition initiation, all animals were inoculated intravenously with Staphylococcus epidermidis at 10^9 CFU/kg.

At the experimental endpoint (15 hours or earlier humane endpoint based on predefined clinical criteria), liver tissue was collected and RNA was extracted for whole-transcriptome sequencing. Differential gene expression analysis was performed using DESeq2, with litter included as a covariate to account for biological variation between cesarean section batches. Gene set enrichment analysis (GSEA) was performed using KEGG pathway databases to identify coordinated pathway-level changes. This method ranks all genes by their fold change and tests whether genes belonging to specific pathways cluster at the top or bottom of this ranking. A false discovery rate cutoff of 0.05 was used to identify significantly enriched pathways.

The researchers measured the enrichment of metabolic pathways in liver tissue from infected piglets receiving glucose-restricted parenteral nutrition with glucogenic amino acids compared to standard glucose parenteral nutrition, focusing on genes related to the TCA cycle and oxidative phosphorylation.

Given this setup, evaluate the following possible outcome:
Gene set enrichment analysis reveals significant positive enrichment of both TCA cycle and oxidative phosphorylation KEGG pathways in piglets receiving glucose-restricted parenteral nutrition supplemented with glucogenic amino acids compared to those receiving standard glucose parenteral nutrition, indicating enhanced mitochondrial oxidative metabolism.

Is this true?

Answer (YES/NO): YES